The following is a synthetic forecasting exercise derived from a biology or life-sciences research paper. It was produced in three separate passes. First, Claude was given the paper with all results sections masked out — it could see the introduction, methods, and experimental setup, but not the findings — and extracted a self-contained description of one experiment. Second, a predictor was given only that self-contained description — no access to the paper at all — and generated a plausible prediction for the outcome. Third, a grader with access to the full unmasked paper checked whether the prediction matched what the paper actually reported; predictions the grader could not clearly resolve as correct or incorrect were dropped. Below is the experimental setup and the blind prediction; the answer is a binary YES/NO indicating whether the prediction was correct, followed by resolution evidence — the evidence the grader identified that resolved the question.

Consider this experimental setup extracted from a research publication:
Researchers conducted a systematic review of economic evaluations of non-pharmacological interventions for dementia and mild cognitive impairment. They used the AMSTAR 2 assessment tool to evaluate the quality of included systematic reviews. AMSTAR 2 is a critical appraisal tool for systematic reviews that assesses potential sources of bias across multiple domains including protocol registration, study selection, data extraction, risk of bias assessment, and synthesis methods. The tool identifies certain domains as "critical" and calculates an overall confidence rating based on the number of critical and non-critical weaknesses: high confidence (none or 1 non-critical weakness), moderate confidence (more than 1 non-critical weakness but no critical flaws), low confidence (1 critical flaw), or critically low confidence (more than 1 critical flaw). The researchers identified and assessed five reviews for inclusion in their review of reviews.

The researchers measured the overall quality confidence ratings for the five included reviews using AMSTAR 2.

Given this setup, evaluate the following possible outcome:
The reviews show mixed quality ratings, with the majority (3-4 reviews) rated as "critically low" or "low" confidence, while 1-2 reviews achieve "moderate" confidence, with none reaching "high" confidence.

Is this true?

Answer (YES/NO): YES